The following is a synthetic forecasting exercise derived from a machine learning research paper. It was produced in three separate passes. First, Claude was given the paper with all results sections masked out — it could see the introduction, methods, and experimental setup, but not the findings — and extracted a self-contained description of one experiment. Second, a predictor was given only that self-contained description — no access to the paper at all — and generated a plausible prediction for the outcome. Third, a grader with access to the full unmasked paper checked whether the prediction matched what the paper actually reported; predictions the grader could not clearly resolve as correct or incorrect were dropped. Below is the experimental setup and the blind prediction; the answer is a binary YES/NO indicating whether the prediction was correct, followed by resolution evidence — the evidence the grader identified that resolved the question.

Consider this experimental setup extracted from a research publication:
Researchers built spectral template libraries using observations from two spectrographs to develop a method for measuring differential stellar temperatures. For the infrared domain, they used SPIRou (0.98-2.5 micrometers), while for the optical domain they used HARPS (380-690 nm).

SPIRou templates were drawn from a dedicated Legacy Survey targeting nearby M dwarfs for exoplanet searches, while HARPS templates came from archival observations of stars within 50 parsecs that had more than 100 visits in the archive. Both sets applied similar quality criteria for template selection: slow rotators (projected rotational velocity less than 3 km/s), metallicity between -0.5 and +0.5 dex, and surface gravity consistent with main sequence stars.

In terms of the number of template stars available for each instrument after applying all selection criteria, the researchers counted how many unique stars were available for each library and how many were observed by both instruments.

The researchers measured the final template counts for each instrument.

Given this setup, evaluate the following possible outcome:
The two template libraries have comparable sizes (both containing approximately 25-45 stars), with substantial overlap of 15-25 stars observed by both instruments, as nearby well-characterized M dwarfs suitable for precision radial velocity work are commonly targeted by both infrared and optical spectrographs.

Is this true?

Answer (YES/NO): NO